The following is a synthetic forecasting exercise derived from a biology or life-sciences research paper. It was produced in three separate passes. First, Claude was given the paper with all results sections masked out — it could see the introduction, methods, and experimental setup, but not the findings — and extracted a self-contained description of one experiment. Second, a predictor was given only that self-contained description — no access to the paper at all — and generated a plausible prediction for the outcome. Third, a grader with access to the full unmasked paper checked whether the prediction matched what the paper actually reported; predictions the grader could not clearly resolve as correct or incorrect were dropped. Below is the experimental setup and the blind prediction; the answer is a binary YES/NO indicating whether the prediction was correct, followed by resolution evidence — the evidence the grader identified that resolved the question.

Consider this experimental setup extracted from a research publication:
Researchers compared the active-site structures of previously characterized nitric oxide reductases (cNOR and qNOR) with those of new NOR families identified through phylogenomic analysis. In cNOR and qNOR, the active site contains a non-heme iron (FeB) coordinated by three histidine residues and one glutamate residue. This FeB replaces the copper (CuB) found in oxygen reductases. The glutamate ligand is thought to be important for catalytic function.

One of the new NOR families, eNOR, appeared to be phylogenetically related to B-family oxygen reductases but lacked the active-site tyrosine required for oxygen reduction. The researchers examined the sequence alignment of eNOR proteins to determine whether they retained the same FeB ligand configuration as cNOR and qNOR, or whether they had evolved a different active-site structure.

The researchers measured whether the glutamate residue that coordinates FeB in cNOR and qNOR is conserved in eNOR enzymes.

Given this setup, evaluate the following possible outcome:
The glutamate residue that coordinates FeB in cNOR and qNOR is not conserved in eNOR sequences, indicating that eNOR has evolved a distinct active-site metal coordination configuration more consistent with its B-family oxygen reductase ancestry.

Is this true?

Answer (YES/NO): YES